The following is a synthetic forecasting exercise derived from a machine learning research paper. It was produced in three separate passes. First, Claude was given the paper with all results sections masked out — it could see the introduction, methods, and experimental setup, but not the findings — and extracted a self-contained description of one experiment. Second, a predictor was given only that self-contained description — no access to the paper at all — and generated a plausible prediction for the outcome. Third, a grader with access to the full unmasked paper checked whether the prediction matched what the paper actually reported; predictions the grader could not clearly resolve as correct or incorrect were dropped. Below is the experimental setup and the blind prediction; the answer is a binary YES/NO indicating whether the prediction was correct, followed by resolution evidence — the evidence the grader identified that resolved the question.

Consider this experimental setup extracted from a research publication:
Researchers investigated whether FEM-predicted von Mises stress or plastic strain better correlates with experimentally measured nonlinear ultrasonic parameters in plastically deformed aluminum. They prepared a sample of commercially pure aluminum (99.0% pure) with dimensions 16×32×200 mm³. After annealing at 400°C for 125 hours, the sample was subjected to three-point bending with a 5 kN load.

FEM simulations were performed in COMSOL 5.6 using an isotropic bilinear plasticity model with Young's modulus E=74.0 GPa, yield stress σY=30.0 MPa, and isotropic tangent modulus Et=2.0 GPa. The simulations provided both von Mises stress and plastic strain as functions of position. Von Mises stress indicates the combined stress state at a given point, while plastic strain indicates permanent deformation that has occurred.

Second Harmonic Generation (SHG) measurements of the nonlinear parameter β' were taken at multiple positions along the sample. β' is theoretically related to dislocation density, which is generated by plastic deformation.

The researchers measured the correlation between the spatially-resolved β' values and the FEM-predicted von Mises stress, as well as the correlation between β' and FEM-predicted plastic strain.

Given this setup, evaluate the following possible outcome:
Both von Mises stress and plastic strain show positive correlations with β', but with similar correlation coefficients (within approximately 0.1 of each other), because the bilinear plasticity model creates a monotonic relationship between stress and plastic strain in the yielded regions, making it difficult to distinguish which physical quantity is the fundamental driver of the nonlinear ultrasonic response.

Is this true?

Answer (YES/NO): NO